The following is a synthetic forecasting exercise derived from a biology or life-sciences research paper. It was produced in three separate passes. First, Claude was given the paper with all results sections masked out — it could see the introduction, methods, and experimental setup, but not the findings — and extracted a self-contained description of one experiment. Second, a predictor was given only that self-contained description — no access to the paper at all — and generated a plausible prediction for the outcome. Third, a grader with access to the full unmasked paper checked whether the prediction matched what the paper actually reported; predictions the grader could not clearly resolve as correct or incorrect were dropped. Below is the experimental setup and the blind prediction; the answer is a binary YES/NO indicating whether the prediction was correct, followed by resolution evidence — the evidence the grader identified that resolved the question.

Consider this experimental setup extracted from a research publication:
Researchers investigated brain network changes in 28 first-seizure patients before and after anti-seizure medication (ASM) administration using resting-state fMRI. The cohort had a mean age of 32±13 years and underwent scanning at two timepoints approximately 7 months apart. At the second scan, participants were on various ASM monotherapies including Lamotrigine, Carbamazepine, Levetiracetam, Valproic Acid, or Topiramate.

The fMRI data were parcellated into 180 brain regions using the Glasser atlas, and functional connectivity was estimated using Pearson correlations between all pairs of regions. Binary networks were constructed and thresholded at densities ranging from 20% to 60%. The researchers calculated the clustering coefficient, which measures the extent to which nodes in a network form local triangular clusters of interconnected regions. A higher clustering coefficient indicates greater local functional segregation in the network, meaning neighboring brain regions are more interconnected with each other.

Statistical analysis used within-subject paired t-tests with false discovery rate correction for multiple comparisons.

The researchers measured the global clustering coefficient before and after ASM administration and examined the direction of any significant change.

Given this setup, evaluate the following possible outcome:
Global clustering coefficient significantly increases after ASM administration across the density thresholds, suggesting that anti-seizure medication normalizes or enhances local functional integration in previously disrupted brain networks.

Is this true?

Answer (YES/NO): YES